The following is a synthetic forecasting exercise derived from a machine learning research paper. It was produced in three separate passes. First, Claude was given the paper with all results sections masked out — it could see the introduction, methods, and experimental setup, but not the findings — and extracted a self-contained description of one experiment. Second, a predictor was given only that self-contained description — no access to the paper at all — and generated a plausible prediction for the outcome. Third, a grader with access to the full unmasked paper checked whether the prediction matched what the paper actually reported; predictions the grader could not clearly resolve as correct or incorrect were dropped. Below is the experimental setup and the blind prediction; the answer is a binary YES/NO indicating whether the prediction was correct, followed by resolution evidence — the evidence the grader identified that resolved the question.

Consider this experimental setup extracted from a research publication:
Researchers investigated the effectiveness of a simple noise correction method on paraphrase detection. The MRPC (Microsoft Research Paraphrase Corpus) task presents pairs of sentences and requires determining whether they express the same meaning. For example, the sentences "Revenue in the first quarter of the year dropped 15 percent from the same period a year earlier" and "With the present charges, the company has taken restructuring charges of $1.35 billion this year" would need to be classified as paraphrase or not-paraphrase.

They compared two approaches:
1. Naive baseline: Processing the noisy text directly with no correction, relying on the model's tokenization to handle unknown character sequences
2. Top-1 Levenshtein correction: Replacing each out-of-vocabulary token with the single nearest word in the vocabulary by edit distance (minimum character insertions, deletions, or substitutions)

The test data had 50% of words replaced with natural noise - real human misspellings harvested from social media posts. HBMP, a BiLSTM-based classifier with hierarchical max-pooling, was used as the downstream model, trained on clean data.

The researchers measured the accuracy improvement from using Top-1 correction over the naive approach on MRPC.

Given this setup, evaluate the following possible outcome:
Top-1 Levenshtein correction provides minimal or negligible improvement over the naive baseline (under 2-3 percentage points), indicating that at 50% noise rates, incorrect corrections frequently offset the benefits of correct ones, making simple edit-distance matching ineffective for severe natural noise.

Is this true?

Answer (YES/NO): NO